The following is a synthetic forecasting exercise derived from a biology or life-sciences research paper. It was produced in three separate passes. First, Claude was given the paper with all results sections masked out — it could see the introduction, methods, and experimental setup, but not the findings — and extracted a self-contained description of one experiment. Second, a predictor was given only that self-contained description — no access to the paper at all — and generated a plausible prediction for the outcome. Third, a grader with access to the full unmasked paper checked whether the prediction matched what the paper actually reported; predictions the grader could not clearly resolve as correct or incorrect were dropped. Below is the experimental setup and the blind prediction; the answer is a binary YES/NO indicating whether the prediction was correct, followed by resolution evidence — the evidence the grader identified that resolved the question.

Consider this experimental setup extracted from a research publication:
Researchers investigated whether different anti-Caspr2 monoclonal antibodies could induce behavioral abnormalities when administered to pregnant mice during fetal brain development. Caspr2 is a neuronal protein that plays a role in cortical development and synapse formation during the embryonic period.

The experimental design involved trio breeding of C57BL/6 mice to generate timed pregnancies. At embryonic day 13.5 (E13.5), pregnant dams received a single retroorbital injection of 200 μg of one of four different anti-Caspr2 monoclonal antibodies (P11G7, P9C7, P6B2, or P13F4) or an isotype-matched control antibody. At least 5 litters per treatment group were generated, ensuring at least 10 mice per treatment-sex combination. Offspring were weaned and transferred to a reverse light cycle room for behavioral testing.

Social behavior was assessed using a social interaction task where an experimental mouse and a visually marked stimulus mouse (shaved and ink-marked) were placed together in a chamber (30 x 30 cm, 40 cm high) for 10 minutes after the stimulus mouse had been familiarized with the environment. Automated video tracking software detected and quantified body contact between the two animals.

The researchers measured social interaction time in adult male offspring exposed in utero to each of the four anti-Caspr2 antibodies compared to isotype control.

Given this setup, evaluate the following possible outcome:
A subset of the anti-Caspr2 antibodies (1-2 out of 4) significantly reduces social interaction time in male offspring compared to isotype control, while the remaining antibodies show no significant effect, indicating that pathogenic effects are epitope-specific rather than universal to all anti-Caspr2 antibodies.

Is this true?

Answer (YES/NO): YES